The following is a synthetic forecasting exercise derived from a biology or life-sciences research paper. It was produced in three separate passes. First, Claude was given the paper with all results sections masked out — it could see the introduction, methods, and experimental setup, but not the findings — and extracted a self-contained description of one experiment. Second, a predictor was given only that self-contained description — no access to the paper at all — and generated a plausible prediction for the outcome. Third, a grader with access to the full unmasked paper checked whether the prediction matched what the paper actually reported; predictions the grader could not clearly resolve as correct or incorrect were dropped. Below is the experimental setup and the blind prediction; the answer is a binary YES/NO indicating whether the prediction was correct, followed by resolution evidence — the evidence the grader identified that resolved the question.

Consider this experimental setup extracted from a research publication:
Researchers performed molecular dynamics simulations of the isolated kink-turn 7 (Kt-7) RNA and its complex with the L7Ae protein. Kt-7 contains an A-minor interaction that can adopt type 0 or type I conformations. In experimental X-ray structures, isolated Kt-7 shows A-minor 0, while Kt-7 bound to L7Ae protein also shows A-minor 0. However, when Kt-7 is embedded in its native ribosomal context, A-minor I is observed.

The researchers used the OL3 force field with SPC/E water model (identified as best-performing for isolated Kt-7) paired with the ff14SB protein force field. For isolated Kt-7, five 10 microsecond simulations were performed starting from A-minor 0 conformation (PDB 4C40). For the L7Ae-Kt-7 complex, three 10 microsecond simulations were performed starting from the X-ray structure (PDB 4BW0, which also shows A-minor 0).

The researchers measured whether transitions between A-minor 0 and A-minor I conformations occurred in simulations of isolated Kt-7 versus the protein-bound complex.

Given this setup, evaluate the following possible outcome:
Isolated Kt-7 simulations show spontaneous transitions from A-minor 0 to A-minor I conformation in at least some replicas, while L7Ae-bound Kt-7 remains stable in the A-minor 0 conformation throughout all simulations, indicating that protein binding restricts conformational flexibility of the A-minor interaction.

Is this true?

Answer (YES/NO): NO